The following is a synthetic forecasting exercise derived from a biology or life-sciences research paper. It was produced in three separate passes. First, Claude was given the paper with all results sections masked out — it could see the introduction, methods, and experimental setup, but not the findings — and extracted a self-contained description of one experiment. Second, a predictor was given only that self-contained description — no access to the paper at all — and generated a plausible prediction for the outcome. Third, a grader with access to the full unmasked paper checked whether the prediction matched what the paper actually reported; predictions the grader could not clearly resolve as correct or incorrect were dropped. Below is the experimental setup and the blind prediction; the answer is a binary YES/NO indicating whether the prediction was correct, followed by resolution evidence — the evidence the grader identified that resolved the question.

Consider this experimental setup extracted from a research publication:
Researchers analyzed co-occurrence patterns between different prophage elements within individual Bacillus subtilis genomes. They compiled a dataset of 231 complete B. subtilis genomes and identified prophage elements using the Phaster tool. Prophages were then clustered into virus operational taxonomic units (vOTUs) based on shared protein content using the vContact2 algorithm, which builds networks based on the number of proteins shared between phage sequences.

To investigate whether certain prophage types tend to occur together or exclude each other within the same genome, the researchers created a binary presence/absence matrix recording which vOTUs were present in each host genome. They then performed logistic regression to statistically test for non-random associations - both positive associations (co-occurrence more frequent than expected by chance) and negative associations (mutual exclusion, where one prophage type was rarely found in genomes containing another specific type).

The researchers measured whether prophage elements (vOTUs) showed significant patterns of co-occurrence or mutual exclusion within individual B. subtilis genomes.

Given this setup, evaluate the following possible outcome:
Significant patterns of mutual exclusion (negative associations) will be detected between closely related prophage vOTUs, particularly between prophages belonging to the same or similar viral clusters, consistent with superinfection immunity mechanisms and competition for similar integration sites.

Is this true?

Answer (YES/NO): YES